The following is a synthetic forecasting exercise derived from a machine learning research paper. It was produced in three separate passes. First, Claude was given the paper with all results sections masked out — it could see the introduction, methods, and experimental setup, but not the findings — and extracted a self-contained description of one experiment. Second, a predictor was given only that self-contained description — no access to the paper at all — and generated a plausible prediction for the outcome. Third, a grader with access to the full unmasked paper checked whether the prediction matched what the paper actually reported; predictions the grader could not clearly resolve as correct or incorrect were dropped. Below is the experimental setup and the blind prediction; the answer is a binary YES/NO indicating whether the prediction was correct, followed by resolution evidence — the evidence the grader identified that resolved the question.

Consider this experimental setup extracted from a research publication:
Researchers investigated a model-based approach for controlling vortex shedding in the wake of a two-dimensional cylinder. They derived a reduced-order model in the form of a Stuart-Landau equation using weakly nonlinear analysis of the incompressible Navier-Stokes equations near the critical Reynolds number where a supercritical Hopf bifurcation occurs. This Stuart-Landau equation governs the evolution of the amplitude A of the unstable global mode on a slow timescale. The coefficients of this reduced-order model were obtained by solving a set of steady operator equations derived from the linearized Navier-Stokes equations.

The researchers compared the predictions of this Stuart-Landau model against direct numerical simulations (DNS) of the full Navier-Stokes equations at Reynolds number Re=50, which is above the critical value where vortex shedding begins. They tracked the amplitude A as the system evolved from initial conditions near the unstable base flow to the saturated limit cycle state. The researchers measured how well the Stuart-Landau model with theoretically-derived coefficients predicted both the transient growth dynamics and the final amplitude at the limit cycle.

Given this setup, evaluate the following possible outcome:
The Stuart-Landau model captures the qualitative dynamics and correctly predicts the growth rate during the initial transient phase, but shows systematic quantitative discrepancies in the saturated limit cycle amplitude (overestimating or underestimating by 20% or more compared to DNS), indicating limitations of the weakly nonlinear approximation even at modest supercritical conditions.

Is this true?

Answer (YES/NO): NO